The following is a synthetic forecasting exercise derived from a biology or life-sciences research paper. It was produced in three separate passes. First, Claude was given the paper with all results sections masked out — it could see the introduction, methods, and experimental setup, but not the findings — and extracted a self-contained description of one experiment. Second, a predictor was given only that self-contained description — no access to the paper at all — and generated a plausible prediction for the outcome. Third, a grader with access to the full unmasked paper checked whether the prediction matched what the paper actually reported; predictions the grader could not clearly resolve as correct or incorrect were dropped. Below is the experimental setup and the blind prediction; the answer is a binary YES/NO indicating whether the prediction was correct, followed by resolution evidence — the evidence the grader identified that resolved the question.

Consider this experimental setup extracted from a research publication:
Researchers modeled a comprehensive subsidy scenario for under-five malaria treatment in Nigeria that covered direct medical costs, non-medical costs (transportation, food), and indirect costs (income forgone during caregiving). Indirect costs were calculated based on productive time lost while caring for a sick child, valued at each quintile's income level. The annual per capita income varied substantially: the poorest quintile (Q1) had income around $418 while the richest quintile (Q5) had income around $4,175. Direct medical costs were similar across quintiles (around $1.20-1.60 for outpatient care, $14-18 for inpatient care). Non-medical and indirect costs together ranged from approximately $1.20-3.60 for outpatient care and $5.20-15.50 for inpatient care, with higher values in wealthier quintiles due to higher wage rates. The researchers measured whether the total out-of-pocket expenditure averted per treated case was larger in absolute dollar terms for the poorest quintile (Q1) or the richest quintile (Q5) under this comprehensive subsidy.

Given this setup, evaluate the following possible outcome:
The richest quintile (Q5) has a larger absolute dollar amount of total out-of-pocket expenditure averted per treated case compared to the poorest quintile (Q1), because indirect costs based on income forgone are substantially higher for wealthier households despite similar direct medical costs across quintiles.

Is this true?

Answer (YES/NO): YES